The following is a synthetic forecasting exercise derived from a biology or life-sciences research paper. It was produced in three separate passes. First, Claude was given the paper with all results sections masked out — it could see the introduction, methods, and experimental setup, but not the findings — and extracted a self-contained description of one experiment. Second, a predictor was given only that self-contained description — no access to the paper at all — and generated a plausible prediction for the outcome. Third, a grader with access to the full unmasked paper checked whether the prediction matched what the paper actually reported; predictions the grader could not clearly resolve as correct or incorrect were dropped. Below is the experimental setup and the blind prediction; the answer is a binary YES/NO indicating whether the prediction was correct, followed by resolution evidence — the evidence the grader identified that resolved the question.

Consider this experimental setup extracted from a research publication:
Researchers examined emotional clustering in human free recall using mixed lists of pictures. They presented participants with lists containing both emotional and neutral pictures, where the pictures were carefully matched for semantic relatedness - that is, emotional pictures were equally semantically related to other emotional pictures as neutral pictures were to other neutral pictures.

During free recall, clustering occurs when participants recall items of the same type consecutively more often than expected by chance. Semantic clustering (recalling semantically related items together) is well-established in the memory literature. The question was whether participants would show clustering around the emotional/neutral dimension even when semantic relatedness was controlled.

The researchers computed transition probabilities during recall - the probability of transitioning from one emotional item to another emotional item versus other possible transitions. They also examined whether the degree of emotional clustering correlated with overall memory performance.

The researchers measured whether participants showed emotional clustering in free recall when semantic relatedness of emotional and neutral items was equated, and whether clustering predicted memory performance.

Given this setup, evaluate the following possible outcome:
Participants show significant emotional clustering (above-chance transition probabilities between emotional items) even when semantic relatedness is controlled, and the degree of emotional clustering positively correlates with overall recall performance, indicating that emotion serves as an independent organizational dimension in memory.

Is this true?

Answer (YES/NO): YES